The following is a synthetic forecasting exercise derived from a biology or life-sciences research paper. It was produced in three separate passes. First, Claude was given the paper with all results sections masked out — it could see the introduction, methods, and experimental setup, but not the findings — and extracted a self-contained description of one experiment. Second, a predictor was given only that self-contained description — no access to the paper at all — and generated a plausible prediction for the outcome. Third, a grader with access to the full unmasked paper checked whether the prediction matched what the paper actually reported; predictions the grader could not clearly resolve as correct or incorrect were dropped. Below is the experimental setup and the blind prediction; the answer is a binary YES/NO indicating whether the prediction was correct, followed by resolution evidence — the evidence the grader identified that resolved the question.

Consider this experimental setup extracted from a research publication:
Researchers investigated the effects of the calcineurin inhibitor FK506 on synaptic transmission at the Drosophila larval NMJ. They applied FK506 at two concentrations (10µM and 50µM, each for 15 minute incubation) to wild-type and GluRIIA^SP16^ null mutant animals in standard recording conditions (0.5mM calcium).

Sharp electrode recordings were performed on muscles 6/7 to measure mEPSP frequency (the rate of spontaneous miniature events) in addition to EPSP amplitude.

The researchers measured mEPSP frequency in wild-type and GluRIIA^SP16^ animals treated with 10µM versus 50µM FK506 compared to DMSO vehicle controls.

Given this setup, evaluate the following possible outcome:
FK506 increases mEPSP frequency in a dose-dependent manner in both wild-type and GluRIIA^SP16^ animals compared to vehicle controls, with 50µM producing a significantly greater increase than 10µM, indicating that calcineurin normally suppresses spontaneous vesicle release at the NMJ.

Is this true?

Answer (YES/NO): NO